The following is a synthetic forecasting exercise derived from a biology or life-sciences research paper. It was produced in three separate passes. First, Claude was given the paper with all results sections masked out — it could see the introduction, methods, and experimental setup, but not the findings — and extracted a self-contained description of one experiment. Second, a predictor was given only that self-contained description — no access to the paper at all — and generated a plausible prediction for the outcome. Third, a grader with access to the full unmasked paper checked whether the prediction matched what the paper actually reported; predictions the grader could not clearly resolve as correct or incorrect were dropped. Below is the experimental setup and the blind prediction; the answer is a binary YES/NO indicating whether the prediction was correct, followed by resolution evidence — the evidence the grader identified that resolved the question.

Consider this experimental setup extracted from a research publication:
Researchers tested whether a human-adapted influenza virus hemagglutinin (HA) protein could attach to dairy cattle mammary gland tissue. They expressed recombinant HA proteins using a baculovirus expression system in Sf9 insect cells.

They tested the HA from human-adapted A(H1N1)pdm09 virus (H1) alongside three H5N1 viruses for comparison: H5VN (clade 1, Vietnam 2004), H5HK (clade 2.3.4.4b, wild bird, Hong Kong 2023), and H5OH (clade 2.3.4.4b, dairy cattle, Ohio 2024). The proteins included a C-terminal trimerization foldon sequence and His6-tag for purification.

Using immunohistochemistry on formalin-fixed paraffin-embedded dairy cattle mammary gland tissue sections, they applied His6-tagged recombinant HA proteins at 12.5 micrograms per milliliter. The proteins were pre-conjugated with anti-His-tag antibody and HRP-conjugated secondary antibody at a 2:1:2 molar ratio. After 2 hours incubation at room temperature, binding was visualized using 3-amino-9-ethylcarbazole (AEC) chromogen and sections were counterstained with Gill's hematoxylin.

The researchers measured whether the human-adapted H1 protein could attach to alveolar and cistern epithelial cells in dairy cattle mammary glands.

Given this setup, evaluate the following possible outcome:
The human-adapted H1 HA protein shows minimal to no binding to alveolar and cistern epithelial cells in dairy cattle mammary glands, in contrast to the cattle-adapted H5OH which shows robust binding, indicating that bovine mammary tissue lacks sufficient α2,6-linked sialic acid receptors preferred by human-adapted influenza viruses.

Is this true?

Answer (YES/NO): NO